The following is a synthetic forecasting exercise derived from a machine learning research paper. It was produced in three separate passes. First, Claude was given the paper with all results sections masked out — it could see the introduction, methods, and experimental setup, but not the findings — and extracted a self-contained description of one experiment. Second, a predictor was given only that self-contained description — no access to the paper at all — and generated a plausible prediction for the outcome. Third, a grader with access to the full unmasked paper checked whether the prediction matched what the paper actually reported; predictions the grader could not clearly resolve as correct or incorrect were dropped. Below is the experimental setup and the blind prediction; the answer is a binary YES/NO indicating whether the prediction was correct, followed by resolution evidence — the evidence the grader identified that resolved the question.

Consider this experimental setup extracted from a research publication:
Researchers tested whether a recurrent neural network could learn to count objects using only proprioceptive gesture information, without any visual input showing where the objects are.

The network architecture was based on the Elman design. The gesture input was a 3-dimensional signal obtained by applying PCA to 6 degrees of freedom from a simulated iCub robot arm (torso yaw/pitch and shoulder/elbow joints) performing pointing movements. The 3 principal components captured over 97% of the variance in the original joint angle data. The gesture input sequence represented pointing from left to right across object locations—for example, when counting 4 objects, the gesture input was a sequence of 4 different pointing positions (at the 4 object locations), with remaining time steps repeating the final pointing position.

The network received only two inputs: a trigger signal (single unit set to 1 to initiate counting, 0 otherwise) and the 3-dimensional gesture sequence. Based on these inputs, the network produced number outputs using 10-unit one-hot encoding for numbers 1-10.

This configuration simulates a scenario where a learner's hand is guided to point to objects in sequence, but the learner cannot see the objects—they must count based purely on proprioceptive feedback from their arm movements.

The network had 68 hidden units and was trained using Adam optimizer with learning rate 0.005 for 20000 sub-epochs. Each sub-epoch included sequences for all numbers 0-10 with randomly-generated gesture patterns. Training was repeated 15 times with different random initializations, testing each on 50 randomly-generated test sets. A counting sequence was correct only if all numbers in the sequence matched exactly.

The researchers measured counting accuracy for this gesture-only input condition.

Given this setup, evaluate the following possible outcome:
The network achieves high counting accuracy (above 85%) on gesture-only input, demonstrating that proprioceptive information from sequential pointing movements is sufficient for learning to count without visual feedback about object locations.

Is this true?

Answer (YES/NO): YES